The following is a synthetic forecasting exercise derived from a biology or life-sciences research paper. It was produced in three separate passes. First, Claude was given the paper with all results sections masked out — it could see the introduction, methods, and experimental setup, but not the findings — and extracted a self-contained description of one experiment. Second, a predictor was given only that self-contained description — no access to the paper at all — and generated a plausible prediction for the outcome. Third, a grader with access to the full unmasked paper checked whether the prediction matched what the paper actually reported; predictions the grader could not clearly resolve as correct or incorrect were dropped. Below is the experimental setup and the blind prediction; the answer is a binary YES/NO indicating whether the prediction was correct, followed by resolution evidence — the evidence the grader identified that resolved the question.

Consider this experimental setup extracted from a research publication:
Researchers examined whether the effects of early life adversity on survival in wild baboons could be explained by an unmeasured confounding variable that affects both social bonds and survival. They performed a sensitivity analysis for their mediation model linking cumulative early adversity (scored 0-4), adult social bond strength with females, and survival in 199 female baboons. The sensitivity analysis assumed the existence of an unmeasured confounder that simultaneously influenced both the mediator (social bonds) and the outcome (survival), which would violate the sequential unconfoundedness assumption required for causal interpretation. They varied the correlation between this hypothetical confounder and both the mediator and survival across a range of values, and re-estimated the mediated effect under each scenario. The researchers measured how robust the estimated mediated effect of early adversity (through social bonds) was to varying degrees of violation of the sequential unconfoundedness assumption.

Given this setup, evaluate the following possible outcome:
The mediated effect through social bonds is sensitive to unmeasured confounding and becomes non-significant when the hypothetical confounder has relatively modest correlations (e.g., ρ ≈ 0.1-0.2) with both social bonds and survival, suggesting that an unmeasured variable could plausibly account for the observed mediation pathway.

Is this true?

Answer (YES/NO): NO